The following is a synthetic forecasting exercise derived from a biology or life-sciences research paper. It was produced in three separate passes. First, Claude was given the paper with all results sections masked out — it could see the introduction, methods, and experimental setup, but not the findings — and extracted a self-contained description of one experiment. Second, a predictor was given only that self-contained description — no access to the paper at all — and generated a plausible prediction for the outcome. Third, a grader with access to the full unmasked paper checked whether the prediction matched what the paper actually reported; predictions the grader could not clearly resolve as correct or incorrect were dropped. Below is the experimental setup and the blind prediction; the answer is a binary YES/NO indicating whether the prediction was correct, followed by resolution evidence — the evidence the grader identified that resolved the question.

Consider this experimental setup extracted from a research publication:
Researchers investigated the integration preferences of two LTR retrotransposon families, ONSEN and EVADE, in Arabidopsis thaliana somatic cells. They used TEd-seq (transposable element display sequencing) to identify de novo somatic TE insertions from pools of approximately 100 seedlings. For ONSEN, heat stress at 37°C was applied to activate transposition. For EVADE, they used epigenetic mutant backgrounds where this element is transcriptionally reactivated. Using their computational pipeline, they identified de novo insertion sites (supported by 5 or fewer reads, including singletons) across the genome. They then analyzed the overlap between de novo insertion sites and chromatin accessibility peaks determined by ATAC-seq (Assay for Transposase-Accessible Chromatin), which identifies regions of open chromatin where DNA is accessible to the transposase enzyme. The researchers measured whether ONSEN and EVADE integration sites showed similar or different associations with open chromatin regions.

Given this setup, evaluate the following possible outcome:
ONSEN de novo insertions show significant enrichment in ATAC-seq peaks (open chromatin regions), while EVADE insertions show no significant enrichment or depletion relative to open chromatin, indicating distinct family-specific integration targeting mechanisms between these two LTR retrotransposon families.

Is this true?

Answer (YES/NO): NO